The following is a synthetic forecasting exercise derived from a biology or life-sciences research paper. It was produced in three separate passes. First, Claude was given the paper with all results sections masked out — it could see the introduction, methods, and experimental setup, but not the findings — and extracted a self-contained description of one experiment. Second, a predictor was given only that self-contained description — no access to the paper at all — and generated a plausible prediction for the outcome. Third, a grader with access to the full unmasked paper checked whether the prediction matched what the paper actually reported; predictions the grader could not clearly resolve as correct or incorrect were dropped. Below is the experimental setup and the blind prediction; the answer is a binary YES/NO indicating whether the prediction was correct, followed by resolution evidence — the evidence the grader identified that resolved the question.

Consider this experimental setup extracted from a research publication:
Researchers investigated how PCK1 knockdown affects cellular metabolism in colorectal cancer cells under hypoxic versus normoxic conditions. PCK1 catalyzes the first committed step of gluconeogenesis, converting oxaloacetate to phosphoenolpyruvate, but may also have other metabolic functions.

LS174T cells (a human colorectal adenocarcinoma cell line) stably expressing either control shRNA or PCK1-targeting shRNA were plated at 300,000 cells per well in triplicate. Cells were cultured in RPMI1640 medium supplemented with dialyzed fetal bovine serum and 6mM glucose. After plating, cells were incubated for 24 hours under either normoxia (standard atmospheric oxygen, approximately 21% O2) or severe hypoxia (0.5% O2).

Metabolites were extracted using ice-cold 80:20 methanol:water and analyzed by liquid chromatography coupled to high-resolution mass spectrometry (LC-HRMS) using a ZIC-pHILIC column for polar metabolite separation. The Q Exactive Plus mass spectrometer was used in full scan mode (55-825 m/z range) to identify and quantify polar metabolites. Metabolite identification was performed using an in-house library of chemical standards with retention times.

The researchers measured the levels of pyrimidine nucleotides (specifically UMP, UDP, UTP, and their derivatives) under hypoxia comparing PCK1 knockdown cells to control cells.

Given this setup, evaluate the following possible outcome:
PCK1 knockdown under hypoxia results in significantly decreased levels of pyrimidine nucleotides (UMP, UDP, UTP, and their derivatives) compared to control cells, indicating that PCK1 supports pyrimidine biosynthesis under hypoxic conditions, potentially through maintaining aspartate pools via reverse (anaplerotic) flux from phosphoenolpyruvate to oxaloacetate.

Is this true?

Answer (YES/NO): YES